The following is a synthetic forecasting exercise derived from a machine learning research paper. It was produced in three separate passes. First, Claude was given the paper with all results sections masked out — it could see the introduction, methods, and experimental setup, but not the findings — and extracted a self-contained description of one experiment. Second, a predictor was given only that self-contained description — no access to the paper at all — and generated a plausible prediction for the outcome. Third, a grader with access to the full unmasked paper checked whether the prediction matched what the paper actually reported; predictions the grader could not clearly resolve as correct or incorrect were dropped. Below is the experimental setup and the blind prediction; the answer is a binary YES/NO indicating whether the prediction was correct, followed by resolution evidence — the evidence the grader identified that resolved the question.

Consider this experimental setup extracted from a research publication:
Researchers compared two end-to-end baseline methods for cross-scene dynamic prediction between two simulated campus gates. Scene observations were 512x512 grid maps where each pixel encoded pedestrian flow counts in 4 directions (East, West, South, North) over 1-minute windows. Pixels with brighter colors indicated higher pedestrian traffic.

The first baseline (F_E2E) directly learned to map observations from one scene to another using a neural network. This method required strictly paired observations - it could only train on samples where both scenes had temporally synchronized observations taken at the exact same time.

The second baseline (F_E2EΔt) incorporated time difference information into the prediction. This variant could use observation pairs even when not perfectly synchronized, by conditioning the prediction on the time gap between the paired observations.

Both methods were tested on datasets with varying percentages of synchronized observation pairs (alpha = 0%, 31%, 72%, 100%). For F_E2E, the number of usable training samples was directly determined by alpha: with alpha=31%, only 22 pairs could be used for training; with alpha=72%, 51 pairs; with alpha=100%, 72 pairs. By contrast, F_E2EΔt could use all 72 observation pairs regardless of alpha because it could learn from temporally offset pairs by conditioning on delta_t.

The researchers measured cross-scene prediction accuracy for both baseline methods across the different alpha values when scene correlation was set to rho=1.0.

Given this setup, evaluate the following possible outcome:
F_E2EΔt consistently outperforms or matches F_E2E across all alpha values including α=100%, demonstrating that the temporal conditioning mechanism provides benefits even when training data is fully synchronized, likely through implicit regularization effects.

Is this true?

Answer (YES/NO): NO